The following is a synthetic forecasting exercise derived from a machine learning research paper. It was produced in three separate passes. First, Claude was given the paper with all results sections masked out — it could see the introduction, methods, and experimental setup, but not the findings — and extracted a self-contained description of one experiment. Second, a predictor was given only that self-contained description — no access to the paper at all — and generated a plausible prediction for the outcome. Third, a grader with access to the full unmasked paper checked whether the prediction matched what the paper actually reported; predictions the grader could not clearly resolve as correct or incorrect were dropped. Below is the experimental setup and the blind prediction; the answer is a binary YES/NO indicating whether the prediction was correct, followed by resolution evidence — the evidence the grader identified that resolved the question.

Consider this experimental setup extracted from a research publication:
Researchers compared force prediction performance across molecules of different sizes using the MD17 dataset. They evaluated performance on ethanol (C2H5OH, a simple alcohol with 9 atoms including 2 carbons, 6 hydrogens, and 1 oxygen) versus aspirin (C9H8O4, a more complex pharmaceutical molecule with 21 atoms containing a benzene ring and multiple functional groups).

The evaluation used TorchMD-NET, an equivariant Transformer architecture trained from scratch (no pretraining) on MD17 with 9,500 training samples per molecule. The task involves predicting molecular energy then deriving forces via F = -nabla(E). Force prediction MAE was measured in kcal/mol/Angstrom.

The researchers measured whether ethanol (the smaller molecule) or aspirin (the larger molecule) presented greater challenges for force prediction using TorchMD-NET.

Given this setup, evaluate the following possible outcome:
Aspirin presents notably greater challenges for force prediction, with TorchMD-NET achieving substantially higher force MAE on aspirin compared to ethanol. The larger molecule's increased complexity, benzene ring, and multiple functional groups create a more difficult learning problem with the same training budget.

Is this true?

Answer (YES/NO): YES